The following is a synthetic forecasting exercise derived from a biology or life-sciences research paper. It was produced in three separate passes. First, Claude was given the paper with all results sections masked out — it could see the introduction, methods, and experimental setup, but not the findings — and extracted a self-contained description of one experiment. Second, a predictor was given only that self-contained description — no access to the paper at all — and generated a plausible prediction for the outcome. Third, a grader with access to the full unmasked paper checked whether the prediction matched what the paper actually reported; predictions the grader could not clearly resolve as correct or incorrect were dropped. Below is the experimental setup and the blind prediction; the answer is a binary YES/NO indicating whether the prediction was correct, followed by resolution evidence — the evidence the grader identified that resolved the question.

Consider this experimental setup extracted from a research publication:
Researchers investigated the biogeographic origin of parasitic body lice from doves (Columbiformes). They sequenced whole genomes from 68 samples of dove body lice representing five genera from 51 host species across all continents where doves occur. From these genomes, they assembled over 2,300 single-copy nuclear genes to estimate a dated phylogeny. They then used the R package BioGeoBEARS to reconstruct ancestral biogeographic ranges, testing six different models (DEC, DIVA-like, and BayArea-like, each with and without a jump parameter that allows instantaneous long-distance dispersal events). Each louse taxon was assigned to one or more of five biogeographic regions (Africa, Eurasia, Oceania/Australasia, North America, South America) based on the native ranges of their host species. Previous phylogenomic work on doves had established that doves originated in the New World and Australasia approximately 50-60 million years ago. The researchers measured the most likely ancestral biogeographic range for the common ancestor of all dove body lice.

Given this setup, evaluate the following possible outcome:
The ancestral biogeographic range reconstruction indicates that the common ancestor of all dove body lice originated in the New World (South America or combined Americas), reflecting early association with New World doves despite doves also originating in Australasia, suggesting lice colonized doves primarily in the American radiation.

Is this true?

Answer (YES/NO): NO